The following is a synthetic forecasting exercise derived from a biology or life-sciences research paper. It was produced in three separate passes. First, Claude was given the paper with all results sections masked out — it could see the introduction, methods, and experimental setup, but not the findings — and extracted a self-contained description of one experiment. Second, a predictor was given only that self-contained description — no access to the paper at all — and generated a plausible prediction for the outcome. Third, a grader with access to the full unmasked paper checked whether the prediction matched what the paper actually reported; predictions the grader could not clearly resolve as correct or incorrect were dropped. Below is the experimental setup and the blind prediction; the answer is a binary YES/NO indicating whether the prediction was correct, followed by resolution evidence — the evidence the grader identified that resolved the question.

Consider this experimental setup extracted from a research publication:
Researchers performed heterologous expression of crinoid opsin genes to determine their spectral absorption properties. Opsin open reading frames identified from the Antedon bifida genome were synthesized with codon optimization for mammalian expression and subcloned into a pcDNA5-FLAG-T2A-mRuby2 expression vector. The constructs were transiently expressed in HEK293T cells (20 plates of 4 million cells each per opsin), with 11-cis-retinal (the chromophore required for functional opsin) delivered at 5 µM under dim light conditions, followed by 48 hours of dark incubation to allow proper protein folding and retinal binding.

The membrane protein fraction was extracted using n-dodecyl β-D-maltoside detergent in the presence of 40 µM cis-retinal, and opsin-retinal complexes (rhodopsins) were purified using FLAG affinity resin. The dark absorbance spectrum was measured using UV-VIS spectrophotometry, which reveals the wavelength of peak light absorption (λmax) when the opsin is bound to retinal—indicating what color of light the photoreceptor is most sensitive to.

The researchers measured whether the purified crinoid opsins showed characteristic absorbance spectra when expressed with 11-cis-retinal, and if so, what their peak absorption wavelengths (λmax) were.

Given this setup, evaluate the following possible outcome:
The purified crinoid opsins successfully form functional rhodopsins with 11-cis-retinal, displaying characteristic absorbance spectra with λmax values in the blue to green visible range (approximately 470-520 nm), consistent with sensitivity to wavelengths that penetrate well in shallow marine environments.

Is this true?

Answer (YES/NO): NO